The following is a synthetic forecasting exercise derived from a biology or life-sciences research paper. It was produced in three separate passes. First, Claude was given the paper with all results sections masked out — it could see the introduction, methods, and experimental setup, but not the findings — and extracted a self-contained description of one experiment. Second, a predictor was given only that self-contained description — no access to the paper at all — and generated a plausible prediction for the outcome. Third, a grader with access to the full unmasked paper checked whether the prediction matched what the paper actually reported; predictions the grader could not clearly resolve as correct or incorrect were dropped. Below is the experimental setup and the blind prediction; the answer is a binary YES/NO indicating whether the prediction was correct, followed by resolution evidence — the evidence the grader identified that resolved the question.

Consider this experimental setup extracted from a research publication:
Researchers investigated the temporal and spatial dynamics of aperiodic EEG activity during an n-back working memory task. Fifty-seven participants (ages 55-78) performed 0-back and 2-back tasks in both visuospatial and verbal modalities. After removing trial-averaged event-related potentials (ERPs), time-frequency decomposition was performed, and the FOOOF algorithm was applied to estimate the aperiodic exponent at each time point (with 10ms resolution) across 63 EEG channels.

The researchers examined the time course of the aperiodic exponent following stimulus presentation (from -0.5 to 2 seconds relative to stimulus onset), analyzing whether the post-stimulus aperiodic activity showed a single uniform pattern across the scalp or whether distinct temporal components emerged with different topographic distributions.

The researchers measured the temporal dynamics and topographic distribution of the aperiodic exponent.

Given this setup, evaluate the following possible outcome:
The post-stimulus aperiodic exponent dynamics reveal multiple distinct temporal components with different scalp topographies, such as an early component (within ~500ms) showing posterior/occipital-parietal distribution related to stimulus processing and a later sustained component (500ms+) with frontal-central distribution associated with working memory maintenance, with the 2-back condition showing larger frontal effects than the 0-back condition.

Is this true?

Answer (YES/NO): NO